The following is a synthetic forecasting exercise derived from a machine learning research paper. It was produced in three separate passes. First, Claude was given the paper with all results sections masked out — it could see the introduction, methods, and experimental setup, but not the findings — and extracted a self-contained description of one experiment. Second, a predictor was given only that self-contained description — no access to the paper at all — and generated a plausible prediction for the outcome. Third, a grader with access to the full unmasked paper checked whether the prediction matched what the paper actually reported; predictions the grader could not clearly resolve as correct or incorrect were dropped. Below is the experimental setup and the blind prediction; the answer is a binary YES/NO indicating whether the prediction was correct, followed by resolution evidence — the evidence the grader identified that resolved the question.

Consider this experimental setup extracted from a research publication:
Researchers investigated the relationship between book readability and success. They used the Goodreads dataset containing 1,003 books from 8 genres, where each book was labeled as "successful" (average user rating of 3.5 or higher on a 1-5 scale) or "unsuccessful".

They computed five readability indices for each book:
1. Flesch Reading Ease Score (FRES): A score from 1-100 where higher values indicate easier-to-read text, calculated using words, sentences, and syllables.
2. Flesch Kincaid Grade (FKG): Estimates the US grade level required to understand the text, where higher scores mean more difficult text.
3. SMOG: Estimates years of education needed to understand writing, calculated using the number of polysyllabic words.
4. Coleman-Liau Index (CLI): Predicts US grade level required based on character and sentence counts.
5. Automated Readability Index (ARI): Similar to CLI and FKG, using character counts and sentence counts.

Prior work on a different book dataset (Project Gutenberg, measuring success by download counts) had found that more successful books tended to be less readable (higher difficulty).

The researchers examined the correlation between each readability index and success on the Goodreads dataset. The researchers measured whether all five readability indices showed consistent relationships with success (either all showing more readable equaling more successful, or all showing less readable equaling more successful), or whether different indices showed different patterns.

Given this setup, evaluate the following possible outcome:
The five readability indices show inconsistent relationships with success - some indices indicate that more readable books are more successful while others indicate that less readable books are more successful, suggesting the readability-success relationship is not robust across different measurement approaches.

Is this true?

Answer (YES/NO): YES